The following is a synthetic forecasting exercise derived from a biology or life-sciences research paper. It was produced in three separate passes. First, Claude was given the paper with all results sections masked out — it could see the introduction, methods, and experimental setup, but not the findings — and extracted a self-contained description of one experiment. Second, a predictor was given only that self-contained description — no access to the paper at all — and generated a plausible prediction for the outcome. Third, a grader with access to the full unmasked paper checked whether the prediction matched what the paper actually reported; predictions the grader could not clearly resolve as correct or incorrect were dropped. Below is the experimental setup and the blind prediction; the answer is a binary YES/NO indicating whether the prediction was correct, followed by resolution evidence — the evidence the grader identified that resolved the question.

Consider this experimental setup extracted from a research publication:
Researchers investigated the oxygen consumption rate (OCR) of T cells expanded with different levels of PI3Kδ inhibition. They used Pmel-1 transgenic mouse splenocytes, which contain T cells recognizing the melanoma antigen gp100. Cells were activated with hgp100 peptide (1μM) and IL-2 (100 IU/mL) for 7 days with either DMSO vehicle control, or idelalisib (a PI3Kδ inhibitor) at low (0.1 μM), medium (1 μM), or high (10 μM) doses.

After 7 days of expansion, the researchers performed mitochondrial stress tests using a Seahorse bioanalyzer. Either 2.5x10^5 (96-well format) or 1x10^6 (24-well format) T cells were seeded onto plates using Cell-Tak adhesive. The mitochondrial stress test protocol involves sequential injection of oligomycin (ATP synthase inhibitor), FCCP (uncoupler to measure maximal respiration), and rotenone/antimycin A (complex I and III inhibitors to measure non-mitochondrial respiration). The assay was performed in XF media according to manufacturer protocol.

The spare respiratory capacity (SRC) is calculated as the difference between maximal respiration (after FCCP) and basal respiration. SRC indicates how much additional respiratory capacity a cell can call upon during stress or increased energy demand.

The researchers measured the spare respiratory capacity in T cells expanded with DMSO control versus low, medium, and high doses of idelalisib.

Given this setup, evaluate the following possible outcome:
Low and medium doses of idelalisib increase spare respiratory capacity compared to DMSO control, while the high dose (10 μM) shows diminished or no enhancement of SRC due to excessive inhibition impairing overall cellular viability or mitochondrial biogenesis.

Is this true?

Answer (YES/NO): NO